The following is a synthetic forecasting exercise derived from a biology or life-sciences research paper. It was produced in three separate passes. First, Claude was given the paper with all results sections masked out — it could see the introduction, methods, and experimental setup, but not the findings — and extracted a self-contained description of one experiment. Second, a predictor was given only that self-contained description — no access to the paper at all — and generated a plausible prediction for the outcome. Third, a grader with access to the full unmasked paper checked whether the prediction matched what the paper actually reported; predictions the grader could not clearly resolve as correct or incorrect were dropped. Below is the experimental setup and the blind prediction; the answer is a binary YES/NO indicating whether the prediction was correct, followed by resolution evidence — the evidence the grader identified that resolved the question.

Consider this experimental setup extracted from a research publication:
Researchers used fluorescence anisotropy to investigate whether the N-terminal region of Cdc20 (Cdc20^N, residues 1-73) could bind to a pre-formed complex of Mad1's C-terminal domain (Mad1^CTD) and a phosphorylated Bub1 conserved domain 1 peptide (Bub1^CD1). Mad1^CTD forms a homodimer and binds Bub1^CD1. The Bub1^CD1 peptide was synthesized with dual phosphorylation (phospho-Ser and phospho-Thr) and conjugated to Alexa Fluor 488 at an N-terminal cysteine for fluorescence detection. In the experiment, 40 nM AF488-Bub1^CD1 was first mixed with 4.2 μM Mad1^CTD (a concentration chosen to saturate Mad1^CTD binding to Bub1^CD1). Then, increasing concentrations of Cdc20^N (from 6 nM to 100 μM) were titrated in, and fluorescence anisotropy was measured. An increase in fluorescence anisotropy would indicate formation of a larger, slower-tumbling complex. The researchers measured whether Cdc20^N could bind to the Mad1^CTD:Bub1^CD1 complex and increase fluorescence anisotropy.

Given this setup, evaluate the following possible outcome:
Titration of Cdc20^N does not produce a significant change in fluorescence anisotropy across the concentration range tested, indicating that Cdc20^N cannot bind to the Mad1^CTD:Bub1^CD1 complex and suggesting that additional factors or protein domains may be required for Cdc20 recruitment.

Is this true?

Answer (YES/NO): NO